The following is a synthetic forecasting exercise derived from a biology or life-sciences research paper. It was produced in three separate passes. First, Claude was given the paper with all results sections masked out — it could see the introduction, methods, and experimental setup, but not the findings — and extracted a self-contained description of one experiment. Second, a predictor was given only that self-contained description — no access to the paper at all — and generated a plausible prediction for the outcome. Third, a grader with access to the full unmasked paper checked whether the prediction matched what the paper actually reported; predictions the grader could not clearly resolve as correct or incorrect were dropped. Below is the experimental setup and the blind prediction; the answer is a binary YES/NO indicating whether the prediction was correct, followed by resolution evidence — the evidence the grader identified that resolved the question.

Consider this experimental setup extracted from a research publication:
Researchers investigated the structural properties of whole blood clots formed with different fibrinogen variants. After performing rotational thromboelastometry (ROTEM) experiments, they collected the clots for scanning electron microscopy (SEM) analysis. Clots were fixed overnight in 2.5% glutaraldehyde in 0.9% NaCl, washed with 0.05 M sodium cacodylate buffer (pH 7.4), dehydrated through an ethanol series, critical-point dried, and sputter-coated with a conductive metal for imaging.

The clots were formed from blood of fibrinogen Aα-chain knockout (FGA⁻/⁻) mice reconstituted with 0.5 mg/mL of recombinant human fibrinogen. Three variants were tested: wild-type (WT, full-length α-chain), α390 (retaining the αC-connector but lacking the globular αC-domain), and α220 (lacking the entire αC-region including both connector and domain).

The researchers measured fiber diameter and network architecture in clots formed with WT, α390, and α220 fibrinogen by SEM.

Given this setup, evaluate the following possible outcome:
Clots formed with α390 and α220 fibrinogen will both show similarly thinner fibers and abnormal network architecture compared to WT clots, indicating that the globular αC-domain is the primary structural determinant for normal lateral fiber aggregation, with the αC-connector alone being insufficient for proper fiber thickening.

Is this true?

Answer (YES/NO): NO